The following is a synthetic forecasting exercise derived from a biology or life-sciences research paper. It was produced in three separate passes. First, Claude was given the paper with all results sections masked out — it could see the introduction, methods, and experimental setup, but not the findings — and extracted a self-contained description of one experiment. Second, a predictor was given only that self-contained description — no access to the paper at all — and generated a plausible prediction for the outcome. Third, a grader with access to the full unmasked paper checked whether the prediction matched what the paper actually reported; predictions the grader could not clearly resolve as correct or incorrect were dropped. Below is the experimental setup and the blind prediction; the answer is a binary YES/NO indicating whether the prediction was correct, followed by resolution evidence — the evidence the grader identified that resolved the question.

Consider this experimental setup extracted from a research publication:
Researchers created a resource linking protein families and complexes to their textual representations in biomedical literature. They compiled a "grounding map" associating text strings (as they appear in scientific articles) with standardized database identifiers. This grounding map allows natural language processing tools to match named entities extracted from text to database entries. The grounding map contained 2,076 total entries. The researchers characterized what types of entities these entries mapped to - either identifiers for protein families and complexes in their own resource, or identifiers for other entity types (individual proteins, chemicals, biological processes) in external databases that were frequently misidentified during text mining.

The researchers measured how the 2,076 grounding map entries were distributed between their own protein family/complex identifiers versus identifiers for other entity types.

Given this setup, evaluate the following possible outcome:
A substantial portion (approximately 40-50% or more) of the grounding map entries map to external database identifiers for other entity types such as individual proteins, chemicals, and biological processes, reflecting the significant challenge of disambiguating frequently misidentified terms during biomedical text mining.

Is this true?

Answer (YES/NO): YES